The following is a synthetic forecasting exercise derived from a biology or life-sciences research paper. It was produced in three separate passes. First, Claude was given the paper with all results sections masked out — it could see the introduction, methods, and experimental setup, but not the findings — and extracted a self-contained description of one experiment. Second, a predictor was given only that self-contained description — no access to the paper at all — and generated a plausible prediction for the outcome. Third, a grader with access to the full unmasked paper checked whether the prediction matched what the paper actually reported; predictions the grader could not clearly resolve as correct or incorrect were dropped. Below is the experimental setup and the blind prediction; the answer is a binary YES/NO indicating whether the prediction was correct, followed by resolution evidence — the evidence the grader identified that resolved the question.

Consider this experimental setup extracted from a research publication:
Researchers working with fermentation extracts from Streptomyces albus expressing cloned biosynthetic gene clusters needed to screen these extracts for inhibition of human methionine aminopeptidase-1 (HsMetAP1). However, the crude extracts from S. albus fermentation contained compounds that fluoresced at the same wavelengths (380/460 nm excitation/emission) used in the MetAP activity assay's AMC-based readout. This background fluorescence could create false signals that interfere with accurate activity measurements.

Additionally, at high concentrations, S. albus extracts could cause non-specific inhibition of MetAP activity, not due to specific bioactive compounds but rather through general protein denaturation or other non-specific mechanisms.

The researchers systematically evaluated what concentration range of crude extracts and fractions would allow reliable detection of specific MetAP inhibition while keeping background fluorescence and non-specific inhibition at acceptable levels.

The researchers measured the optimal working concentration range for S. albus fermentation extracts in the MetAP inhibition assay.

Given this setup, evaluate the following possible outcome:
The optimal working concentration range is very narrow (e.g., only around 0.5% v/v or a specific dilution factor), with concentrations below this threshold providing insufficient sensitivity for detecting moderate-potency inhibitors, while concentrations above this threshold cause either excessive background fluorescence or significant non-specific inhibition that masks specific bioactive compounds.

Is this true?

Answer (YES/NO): NO